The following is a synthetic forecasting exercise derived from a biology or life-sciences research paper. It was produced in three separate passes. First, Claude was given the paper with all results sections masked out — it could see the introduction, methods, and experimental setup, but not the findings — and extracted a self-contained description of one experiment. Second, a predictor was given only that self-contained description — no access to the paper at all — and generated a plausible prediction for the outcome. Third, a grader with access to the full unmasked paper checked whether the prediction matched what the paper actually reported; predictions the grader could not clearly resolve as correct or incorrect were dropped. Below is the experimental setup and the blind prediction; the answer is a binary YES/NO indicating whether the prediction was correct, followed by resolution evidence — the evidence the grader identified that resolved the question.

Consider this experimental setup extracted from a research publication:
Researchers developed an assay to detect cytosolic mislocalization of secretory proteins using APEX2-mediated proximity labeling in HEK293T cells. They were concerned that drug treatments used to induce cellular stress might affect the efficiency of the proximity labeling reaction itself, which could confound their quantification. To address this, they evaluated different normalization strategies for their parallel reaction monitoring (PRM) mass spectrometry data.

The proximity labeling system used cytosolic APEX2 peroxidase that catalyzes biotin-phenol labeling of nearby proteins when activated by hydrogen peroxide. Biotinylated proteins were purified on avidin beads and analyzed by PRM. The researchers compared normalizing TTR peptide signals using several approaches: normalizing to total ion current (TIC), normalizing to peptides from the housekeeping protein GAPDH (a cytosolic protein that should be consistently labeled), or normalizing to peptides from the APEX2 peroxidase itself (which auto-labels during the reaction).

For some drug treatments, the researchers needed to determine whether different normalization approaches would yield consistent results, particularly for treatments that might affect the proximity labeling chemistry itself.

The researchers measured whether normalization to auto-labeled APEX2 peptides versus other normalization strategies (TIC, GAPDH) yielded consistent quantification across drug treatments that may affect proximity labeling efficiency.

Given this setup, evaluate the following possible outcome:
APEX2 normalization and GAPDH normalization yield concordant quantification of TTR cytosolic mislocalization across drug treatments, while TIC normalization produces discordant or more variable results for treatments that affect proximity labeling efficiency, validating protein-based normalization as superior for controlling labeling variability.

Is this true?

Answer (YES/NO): NO